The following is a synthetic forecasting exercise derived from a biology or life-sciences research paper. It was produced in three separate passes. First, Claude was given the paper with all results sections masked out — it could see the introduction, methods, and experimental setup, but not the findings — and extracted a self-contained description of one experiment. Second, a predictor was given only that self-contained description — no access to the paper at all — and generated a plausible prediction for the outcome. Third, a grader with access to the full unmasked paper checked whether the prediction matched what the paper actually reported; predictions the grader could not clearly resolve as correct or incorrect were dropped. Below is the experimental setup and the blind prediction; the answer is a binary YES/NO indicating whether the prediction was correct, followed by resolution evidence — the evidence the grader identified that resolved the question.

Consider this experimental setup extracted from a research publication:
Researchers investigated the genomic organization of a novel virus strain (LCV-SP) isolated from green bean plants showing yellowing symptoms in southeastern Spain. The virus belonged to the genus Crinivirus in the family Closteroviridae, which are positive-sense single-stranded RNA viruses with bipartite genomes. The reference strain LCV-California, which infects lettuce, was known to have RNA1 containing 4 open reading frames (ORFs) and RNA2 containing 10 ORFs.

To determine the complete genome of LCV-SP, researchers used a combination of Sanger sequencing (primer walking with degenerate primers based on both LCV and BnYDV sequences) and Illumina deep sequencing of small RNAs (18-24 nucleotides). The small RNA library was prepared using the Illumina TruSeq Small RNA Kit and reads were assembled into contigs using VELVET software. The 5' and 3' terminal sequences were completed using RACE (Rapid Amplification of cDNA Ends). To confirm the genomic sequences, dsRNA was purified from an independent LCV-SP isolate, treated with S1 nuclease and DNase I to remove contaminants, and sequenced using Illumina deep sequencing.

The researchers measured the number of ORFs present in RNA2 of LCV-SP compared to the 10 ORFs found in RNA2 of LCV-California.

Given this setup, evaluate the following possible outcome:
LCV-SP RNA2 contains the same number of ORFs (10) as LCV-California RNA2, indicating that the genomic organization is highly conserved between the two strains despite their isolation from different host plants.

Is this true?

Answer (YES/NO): NO